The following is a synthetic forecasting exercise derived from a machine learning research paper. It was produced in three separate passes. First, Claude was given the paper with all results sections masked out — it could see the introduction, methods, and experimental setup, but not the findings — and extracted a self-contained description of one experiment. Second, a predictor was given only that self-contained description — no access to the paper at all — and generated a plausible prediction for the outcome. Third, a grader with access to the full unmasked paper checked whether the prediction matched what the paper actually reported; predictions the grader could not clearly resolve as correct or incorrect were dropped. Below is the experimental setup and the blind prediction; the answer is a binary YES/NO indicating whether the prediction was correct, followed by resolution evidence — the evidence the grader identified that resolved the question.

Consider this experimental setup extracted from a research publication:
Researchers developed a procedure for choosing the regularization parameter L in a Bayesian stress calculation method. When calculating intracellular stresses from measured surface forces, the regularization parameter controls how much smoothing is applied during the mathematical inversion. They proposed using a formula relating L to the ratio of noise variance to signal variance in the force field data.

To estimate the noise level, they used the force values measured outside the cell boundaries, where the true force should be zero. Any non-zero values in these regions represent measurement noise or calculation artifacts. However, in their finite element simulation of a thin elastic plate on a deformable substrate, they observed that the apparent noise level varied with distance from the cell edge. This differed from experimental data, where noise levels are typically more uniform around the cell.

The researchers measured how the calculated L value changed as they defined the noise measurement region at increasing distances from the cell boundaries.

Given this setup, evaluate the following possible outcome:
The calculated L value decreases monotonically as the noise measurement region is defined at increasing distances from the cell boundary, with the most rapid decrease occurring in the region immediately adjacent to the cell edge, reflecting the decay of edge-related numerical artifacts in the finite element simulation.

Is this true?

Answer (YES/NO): YES